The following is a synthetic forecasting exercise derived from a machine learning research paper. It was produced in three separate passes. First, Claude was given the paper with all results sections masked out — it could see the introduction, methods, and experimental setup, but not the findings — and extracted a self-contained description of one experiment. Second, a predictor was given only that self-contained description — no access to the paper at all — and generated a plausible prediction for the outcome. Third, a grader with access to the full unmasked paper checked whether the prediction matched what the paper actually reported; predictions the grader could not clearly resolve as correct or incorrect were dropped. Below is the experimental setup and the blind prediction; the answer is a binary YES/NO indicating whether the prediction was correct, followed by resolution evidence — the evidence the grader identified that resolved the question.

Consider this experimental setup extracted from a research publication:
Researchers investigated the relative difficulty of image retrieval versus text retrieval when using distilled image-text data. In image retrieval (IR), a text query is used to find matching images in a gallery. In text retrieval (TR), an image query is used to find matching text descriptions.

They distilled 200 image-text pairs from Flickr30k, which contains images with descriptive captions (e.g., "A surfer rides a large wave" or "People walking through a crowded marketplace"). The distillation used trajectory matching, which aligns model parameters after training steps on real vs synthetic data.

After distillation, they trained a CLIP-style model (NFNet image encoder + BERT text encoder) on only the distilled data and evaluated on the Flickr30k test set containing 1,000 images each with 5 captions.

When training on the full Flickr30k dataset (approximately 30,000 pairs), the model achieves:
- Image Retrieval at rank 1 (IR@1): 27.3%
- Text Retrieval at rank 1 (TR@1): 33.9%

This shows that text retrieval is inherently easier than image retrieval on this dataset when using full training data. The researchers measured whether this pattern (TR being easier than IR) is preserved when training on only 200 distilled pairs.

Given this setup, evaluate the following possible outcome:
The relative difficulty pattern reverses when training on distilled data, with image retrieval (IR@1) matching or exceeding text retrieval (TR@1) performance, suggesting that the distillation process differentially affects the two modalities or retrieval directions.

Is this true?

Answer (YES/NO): NO